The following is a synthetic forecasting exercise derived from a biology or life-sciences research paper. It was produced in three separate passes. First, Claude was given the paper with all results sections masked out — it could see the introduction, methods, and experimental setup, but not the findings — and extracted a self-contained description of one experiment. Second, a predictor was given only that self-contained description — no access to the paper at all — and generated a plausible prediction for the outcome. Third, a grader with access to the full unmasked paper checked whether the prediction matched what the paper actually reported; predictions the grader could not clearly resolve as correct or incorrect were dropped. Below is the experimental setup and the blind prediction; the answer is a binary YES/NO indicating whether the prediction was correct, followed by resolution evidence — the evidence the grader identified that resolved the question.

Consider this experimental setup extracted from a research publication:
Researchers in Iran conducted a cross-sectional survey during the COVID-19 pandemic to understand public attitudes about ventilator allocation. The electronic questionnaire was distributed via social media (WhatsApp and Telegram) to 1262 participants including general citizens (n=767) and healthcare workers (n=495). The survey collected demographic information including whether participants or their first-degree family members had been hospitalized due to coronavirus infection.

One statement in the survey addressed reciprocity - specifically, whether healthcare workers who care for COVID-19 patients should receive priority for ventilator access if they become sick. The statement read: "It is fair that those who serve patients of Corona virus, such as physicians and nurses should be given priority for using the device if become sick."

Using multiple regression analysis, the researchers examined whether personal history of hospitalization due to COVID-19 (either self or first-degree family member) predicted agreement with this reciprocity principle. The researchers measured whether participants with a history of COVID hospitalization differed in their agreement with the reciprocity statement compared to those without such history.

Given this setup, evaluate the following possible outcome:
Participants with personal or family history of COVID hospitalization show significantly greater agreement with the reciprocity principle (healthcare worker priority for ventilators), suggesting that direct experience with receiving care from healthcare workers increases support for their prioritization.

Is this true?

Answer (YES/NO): NO